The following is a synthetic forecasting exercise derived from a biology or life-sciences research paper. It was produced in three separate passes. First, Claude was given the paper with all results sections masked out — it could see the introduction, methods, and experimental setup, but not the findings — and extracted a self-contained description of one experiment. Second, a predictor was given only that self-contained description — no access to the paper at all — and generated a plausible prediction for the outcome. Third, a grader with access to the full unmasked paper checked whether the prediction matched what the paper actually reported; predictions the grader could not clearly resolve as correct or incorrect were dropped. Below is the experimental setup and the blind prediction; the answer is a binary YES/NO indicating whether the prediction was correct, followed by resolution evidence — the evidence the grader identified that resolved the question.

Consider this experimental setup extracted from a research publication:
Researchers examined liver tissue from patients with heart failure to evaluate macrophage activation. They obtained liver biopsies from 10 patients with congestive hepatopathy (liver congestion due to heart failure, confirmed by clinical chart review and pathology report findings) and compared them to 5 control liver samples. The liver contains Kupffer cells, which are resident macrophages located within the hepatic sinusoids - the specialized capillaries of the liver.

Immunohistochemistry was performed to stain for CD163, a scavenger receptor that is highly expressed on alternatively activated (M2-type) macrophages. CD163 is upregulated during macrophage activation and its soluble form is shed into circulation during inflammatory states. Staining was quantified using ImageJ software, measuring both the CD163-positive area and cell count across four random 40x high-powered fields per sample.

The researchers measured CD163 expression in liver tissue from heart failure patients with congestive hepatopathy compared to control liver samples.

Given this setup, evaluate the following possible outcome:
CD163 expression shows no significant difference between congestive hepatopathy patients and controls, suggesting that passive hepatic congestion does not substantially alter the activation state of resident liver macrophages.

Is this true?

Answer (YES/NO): NO